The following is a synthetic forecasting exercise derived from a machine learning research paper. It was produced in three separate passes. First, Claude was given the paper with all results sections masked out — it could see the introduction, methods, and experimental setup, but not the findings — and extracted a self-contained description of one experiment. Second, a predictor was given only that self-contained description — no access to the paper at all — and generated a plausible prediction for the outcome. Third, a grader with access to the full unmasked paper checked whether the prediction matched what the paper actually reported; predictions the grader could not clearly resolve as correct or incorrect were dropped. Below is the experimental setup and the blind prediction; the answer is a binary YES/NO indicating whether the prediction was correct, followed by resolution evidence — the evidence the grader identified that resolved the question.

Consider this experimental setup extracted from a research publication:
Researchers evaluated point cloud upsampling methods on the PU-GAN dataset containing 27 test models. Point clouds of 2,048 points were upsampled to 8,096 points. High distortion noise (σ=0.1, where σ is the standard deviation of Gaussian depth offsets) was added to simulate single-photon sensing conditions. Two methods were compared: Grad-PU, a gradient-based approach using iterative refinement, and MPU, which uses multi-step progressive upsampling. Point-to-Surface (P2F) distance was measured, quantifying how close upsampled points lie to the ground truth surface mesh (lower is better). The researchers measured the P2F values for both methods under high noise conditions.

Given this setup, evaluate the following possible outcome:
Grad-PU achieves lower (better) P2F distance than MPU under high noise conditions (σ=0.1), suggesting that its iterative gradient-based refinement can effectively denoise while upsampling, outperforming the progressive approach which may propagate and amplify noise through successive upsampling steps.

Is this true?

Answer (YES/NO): YES